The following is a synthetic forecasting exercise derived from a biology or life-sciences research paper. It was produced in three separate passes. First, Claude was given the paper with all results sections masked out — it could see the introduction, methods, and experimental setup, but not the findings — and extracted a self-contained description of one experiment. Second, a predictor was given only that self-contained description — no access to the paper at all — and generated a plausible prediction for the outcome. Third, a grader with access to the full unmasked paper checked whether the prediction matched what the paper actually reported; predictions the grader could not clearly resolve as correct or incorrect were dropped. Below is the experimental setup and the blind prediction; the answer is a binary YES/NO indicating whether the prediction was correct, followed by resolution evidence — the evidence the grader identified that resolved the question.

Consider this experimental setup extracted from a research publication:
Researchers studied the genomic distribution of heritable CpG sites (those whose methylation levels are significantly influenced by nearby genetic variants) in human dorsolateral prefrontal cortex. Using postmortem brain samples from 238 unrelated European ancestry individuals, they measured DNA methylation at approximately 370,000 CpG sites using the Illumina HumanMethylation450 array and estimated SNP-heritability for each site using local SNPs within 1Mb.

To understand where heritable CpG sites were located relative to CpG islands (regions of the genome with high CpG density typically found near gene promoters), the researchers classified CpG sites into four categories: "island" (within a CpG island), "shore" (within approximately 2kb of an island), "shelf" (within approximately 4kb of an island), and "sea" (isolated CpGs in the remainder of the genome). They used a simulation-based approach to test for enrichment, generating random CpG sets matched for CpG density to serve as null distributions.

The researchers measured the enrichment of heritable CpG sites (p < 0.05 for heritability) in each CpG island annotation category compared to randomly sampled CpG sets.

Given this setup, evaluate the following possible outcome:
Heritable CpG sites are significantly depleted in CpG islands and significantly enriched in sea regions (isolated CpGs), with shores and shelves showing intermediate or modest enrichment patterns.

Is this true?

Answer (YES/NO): NO